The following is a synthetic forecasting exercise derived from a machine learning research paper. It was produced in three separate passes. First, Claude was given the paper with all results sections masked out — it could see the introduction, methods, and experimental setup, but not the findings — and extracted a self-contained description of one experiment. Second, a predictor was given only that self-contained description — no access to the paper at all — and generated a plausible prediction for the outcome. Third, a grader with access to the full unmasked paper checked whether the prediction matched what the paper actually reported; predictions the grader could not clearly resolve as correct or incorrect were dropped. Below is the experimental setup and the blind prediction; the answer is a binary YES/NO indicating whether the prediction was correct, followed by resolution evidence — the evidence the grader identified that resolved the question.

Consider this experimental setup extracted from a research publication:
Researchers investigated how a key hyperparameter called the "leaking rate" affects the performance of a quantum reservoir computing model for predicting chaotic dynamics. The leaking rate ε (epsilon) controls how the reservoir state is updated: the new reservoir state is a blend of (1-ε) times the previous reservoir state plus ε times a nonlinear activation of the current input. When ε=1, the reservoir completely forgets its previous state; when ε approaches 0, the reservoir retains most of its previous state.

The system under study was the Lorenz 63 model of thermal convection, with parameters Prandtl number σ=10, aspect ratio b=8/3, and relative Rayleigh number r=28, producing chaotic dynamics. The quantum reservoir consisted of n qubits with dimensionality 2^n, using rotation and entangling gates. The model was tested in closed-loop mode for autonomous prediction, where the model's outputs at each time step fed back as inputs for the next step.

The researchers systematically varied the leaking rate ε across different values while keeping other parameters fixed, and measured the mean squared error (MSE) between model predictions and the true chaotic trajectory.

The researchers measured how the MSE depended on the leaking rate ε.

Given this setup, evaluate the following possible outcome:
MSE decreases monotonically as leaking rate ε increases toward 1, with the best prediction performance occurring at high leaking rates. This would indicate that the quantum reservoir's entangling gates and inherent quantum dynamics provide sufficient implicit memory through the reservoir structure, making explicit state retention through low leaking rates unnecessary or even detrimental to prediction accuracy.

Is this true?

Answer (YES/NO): NO